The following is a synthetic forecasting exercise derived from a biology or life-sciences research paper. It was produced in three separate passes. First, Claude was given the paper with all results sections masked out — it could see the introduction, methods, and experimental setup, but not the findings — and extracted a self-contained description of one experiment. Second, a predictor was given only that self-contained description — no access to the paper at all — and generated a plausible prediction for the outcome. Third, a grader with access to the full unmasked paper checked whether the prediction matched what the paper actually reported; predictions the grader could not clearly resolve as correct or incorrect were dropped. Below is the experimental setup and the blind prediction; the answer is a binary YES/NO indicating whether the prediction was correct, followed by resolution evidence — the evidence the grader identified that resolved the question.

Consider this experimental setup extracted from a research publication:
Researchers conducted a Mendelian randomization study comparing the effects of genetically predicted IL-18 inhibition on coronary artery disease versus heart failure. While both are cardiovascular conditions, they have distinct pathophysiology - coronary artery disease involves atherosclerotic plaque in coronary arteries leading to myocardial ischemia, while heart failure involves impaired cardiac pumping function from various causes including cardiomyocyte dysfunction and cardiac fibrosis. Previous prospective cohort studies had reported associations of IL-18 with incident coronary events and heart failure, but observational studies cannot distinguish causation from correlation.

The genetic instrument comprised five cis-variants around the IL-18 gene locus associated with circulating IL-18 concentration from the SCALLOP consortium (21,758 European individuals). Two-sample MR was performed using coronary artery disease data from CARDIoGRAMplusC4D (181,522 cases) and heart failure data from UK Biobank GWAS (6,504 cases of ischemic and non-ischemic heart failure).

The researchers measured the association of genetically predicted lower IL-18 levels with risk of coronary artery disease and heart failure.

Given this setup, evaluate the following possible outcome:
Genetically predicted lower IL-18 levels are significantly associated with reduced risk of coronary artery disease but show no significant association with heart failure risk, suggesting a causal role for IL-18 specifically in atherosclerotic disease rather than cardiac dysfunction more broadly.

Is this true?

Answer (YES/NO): NO